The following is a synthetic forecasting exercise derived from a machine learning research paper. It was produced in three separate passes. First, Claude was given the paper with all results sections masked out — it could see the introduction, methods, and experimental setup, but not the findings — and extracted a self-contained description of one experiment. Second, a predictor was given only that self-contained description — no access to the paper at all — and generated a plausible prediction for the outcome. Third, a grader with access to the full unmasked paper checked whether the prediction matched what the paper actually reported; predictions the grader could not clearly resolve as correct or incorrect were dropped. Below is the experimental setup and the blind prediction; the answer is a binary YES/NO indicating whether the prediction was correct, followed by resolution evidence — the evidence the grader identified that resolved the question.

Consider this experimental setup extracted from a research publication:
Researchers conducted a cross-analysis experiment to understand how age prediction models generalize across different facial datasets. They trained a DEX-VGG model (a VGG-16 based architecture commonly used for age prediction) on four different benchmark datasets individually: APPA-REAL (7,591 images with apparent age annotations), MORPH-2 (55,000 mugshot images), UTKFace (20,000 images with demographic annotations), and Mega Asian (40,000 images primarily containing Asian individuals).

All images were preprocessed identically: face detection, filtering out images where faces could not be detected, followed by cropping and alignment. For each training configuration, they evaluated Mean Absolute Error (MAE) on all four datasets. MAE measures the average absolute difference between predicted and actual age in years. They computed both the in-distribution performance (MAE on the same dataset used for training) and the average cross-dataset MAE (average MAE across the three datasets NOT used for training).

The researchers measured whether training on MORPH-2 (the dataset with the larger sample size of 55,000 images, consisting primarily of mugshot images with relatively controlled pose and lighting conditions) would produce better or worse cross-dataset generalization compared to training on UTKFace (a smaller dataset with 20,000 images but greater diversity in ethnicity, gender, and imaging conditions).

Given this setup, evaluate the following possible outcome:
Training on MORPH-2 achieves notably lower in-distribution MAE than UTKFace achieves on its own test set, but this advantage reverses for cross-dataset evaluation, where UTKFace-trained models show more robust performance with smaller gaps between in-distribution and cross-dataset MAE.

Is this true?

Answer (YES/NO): YES